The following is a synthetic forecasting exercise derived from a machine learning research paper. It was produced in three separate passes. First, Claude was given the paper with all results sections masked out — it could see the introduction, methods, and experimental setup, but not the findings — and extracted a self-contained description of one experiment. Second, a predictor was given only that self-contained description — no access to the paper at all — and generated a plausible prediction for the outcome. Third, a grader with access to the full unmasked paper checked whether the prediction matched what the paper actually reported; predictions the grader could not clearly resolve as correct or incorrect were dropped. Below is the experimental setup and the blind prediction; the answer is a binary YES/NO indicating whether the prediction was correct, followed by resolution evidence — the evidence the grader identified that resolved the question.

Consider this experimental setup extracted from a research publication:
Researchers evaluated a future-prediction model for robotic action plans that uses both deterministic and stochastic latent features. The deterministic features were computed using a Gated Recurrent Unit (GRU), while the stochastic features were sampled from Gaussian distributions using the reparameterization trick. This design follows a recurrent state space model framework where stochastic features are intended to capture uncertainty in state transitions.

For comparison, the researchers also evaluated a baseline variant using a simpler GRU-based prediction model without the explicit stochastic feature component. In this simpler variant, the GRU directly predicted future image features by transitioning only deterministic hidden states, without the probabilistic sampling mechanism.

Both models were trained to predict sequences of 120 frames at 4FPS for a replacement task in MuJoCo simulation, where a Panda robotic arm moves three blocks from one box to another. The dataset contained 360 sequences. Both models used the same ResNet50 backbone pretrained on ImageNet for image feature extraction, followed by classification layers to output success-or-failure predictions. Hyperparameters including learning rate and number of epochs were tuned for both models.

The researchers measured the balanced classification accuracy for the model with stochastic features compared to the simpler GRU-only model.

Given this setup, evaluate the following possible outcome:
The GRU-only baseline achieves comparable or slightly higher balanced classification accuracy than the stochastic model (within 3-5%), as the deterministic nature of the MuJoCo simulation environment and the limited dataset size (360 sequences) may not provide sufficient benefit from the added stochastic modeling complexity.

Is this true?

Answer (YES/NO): NO